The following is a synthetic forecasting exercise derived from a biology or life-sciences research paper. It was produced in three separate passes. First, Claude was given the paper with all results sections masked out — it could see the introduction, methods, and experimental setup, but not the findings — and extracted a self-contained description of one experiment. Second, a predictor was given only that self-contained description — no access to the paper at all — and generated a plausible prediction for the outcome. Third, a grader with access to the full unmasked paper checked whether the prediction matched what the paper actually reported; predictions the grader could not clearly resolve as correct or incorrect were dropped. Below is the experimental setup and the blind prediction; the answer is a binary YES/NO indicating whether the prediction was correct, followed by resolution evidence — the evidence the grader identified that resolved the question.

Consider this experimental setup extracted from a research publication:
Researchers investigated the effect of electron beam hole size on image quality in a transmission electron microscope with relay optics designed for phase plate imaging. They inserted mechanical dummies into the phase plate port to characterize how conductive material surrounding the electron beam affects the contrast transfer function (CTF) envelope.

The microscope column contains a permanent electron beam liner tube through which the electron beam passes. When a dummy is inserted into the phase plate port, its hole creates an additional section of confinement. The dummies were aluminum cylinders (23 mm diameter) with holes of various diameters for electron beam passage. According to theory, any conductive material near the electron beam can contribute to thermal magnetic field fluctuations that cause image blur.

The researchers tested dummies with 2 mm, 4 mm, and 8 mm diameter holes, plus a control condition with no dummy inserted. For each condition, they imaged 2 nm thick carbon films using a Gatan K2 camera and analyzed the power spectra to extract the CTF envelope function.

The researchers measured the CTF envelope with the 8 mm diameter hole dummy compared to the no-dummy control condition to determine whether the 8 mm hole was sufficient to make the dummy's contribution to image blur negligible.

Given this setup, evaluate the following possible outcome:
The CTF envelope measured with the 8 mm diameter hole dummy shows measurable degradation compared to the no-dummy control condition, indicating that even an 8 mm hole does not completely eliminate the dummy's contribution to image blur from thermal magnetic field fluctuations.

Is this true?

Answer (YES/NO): YES